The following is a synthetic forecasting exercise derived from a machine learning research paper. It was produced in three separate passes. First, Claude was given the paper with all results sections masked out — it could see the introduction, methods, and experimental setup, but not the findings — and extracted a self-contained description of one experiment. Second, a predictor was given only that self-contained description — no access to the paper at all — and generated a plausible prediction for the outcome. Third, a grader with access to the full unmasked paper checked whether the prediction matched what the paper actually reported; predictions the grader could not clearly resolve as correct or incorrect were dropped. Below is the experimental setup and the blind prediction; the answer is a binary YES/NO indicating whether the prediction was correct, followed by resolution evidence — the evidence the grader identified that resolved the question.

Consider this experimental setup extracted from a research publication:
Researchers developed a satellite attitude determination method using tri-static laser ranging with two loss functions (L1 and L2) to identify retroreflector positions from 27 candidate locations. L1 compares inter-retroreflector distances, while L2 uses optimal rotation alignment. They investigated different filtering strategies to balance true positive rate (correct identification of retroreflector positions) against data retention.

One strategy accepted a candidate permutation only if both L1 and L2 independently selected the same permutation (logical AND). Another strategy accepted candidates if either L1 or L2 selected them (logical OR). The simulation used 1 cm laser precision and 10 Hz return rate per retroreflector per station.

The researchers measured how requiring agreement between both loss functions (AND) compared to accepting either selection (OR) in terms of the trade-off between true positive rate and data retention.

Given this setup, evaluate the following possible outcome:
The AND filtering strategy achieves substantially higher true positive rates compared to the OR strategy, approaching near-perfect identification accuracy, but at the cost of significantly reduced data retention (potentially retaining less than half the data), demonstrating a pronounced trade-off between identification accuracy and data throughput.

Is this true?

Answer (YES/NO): NO